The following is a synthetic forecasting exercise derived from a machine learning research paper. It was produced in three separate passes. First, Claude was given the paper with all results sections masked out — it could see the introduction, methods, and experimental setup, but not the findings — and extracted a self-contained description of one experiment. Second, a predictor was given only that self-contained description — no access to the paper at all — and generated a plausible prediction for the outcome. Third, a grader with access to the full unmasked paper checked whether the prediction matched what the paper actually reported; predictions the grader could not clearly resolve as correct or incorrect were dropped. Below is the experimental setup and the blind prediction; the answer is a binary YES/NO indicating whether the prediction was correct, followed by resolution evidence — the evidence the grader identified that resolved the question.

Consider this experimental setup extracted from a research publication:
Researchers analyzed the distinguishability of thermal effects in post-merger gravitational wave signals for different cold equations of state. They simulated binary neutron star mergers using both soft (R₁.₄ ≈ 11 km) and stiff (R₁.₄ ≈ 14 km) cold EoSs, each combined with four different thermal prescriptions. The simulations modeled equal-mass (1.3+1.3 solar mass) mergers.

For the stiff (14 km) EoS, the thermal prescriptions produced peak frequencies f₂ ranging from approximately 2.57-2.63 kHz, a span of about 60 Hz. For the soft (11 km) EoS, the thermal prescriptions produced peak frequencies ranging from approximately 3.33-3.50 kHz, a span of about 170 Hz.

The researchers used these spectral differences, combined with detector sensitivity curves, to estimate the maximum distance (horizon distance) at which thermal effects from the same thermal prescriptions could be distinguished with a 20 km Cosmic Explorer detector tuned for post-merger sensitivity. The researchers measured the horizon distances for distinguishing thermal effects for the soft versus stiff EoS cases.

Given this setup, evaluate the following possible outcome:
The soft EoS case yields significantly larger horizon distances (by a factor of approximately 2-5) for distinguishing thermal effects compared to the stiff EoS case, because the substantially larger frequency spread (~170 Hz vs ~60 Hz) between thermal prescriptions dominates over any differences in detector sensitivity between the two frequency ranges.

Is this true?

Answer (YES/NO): NO